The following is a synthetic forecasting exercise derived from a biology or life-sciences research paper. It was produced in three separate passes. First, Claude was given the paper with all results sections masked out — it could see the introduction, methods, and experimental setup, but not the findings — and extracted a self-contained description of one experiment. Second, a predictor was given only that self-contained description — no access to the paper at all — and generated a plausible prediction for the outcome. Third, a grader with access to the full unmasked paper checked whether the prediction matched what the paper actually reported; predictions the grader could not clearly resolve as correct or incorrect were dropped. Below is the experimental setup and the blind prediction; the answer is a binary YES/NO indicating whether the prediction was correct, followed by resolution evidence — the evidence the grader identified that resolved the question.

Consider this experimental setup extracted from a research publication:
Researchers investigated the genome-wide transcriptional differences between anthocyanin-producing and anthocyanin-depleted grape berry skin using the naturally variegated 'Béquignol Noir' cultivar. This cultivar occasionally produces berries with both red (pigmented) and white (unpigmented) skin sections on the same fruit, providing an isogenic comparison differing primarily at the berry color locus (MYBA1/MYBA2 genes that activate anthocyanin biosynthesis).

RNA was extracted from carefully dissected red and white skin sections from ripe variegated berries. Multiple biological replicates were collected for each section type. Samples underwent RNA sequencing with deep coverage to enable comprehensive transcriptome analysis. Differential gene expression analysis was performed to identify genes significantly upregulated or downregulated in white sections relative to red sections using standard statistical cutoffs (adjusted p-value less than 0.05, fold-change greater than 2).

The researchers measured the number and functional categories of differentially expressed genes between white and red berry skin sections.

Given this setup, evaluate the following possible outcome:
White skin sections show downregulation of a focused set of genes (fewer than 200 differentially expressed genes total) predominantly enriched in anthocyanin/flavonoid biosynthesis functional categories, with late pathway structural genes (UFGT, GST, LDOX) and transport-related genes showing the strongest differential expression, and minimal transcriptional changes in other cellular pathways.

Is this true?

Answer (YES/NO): NO